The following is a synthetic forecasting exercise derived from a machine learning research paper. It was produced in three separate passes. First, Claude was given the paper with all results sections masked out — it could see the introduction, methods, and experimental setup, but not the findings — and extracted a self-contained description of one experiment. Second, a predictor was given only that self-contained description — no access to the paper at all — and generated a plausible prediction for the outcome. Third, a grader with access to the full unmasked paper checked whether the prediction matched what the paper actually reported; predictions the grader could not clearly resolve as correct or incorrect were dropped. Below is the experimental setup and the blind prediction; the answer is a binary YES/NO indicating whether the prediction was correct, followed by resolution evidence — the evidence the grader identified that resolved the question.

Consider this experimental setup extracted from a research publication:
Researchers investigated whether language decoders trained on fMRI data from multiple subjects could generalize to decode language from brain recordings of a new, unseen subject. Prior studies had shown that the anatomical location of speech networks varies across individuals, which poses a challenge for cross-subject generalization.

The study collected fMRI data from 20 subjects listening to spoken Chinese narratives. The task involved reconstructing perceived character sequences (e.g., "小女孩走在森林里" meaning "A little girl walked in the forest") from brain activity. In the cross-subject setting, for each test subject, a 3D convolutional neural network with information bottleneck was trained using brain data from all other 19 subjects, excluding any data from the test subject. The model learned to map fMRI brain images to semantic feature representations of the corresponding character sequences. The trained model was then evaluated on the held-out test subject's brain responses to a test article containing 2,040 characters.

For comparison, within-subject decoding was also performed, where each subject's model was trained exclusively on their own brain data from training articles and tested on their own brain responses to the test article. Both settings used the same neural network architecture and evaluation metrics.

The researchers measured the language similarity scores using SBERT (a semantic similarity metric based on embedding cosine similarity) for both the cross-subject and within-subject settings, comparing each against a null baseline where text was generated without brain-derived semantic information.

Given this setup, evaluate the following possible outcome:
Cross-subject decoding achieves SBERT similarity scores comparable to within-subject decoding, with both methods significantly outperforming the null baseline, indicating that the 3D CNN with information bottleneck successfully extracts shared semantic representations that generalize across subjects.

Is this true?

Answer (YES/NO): YES